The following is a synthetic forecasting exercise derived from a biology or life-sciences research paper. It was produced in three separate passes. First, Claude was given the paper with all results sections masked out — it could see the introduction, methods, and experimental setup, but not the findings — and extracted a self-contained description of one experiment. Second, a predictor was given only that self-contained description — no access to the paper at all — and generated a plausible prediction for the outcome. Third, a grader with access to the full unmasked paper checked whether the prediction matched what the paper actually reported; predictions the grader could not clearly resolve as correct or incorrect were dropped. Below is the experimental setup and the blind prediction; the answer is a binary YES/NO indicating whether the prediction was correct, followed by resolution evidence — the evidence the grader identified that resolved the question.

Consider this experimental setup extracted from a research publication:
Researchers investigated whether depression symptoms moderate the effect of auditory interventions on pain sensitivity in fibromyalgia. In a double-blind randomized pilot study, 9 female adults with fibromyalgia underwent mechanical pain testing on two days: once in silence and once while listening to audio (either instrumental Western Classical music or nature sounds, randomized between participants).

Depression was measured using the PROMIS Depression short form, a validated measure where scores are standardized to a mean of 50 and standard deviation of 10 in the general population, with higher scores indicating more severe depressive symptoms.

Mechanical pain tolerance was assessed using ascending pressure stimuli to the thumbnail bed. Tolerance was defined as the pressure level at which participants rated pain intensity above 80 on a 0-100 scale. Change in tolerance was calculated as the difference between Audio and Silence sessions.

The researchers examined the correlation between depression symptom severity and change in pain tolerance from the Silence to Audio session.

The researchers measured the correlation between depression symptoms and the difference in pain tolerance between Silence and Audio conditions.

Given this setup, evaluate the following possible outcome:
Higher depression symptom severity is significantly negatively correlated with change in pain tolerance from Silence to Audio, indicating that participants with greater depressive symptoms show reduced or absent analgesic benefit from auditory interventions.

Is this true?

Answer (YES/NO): NO